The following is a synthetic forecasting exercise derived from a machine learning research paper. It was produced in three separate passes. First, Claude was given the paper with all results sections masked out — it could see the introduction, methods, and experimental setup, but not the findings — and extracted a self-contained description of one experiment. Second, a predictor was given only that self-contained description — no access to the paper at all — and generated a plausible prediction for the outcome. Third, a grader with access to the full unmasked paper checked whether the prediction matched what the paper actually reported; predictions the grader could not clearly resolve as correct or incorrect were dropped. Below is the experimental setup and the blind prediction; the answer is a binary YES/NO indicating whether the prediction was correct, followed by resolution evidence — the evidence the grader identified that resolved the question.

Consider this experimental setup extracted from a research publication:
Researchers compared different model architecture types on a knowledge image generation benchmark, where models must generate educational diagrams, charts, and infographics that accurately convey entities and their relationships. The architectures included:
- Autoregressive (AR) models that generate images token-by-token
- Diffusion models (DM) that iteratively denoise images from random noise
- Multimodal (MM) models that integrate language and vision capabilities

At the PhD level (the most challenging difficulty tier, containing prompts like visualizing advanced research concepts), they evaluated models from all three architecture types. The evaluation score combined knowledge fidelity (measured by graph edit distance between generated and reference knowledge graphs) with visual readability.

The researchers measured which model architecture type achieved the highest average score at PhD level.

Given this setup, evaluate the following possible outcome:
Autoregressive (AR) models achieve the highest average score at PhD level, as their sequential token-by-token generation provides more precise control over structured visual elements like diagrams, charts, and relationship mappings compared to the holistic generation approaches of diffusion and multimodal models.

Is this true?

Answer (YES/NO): NO